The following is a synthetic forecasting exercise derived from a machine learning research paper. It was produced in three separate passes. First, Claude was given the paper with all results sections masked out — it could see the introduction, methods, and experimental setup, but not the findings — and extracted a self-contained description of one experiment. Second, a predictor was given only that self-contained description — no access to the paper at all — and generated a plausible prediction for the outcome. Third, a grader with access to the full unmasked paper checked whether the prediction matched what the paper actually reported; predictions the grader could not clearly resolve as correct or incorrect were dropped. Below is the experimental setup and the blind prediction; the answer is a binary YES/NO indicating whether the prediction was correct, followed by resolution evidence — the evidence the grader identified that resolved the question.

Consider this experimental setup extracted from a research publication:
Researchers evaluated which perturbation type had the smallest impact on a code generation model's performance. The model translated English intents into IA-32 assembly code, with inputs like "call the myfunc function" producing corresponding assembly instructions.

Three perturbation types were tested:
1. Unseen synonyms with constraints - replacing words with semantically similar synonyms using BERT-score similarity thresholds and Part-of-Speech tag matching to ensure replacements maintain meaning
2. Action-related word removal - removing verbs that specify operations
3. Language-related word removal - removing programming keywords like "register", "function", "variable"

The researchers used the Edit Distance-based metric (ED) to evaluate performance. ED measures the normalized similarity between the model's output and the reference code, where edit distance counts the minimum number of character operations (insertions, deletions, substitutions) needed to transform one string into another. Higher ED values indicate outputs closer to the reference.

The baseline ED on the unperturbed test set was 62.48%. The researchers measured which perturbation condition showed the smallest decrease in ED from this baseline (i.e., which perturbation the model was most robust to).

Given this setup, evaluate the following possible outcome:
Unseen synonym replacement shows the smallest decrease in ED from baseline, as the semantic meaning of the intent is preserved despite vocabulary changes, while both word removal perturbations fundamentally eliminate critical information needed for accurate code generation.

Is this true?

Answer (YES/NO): YES